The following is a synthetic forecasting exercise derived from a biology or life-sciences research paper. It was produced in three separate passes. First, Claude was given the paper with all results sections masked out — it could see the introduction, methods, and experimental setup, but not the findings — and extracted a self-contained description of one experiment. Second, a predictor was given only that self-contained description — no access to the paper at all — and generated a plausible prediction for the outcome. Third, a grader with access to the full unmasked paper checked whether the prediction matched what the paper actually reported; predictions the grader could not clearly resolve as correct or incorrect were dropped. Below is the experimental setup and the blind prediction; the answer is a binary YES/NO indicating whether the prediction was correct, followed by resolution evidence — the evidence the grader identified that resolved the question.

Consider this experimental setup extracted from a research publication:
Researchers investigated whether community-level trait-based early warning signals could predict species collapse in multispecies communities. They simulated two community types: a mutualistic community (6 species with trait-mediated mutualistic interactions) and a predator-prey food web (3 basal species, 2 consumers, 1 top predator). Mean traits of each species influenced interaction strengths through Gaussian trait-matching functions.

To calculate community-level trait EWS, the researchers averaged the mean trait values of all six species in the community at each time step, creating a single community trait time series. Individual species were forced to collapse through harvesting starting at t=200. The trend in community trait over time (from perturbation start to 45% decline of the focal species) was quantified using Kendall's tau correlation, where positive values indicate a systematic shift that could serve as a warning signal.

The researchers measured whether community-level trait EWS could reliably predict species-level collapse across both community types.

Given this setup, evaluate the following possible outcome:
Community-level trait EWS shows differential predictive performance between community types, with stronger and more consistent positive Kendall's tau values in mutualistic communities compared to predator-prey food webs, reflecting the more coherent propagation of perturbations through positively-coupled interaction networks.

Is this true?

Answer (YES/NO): NO